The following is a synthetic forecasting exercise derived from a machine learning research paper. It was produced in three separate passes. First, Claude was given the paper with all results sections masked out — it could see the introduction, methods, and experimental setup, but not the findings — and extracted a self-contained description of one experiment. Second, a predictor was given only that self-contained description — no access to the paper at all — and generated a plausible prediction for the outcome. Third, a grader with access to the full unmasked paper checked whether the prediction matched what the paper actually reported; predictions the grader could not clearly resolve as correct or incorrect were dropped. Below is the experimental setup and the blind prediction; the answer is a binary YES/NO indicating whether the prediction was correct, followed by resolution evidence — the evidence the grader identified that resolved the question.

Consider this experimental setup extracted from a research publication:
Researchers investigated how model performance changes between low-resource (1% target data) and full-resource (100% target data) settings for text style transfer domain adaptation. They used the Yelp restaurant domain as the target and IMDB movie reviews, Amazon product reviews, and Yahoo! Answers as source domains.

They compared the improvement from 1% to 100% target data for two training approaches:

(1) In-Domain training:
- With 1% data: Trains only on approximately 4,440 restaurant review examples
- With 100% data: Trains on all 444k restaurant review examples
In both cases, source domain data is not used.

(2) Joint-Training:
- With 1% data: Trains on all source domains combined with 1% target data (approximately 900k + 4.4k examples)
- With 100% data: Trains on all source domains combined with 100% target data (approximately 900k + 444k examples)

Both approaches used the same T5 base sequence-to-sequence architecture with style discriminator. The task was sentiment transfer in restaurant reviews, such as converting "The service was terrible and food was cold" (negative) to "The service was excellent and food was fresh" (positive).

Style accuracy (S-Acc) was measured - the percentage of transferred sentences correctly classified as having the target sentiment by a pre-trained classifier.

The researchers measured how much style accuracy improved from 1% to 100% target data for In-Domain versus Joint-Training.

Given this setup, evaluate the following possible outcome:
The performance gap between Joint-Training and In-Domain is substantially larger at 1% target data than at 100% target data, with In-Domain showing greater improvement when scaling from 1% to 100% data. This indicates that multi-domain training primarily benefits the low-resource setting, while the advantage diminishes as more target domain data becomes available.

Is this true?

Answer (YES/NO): NO